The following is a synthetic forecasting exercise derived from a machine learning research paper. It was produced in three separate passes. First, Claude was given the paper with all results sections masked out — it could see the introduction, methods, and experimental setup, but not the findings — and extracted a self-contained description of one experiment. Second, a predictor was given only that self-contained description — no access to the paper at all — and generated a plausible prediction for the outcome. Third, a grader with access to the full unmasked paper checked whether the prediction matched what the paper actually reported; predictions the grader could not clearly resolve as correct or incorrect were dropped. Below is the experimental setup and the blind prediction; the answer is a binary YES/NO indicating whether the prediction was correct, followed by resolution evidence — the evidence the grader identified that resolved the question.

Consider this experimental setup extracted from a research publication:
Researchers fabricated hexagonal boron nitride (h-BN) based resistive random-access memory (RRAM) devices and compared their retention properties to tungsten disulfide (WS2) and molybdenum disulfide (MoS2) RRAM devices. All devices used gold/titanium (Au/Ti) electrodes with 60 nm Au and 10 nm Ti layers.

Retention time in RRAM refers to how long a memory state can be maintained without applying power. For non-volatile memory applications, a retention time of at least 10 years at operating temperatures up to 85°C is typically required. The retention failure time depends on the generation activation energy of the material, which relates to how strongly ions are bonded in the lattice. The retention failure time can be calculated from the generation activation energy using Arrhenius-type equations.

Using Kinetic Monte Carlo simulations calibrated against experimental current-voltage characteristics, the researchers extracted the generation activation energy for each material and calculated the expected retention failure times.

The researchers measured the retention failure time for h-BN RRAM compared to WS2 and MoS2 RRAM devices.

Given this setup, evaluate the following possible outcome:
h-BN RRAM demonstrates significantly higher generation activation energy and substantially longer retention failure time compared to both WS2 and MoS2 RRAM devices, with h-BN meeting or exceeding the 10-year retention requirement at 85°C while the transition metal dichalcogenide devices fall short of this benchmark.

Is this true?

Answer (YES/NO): NO